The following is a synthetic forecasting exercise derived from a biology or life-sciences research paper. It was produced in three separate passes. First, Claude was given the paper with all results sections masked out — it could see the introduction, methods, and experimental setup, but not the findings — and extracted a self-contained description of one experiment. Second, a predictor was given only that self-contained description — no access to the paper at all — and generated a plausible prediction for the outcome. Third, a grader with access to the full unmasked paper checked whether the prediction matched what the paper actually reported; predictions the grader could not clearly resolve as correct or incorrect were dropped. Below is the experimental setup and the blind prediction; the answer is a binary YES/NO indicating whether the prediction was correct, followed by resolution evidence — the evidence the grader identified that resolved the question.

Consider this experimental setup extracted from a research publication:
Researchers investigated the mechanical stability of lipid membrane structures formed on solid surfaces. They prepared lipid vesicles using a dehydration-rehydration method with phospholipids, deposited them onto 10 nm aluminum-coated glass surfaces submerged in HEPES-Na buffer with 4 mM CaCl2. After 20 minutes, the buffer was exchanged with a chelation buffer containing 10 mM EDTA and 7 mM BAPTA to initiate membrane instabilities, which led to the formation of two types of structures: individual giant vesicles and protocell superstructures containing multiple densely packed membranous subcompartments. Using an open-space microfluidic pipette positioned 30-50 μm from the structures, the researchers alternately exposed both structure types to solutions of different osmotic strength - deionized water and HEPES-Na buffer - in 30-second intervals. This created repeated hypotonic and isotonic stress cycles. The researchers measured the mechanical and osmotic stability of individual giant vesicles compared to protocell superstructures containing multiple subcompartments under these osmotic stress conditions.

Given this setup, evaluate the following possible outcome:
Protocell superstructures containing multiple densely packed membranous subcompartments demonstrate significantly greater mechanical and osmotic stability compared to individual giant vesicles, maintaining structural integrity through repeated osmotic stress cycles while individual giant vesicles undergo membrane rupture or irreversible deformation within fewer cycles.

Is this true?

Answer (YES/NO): YES